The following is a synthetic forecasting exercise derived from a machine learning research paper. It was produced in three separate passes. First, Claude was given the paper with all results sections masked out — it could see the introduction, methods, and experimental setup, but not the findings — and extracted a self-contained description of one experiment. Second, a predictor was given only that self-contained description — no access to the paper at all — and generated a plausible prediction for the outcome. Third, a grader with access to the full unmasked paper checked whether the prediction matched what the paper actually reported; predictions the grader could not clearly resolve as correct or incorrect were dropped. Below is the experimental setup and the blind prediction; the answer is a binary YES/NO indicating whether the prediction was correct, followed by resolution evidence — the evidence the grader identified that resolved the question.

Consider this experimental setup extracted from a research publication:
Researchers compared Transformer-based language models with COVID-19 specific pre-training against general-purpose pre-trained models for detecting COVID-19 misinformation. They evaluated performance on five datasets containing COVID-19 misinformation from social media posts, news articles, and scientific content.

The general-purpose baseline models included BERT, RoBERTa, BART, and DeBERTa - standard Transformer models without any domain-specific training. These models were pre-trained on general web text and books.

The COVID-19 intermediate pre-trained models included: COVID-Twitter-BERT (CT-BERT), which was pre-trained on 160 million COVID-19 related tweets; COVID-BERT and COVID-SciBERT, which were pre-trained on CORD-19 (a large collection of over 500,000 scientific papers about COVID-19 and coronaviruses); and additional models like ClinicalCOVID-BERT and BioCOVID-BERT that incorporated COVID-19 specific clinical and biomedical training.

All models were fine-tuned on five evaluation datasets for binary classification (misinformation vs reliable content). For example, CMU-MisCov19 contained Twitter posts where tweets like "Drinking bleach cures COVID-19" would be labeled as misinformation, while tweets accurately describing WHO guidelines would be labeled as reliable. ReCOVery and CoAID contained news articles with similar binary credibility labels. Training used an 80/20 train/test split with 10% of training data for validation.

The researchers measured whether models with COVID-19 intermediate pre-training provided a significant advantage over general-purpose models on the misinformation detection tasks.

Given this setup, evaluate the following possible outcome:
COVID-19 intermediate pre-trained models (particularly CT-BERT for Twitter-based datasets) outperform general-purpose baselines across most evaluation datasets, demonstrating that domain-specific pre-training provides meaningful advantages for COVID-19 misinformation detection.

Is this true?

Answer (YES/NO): NO